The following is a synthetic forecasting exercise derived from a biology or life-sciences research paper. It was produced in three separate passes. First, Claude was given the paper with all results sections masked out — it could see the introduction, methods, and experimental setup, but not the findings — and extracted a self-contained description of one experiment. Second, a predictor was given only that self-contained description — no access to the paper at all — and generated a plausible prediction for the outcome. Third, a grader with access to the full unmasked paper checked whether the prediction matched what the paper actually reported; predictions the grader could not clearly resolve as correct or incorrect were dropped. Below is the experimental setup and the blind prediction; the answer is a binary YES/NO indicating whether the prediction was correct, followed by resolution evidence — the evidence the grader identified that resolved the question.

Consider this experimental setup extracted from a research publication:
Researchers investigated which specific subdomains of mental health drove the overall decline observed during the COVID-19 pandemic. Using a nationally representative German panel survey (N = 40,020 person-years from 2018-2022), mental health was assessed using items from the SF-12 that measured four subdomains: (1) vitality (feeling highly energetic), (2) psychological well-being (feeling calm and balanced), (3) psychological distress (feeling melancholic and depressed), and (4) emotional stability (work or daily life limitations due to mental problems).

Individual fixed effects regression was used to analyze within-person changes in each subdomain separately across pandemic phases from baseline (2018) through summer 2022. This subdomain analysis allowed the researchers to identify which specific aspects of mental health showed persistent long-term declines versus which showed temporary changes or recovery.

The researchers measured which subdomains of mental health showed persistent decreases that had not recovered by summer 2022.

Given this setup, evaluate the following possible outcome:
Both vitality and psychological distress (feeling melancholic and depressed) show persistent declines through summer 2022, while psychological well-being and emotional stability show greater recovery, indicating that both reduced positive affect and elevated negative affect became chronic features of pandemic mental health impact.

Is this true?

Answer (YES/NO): NO